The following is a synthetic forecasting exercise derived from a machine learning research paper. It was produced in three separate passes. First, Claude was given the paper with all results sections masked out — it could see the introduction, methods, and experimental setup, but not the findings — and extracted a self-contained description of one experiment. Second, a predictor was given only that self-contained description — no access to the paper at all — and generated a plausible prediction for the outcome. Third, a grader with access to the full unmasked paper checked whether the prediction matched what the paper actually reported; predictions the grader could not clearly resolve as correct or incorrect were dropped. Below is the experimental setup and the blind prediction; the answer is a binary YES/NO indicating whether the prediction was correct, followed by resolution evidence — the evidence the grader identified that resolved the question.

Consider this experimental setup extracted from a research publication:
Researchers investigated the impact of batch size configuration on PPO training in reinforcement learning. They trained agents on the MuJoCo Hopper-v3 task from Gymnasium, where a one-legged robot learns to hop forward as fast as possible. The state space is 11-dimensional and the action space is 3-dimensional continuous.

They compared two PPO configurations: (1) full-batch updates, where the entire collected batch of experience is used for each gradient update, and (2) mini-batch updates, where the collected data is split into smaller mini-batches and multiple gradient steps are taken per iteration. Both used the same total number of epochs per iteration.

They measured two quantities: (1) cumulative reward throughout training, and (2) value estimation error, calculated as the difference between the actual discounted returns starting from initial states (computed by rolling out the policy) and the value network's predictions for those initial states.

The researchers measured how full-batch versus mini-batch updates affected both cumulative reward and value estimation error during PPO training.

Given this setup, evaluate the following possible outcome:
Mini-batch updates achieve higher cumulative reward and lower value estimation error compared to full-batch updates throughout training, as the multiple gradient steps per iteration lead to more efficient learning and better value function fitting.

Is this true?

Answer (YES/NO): YES